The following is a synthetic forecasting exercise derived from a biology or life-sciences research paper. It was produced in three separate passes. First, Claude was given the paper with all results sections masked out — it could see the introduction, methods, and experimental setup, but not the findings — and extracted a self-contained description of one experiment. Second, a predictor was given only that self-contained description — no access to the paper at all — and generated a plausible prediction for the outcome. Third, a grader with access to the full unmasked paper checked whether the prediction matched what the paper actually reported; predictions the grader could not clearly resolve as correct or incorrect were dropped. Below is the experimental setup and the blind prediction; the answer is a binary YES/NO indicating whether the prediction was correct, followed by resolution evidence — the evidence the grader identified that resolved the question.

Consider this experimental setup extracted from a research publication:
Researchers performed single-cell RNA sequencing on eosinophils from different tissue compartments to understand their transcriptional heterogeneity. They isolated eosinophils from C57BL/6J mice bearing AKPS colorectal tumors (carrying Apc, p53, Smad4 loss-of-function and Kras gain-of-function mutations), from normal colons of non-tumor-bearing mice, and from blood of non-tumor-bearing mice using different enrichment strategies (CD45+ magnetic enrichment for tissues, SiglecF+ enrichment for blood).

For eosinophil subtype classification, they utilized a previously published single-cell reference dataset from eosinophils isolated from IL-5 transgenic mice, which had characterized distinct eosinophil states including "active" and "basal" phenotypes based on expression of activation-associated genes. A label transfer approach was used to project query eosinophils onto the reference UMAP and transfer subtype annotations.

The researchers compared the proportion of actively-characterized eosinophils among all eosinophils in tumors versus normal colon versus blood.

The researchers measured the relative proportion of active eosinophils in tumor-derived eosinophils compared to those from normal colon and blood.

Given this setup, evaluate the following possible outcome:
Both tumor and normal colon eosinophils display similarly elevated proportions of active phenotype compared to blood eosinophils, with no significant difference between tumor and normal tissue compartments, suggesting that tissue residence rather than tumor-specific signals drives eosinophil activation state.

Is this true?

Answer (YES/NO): NO